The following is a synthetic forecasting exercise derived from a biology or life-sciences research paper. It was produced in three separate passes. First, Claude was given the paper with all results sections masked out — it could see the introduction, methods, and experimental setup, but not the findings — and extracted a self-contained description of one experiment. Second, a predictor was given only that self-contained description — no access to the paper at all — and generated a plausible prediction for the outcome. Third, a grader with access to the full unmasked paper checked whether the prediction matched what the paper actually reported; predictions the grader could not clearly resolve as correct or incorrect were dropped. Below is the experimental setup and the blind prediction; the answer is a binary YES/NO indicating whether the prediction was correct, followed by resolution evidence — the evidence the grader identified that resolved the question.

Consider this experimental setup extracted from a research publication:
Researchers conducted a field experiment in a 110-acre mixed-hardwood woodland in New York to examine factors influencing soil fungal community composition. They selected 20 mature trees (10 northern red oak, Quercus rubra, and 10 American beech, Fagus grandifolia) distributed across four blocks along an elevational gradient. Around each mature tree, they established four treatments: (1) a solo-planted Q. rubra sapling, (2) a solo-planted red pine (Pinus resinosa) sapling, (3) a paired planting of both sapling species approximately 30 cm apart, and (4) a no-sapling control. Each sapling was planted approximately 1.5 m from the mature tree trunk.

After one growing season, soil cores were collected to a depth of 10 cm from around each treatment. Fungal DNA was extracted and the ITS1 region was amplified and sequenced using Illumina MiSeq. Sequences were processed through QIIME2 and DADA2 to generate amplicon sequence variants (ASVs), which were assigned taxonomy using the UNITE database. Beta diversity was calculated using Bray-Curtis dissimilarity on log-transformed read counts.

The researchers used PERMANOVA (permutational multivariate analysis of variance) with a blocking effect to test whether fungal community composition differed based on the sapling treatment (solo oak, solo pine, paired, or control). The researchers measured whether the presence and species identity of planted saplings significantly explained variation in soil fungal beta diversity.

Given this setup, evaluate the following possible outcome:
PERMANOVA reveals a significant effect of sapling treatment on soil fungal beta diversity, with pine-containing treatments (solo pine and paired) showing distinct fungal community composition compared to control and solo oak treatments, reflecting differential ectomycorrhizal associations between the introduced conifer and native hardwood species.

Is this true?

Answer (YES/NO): NO